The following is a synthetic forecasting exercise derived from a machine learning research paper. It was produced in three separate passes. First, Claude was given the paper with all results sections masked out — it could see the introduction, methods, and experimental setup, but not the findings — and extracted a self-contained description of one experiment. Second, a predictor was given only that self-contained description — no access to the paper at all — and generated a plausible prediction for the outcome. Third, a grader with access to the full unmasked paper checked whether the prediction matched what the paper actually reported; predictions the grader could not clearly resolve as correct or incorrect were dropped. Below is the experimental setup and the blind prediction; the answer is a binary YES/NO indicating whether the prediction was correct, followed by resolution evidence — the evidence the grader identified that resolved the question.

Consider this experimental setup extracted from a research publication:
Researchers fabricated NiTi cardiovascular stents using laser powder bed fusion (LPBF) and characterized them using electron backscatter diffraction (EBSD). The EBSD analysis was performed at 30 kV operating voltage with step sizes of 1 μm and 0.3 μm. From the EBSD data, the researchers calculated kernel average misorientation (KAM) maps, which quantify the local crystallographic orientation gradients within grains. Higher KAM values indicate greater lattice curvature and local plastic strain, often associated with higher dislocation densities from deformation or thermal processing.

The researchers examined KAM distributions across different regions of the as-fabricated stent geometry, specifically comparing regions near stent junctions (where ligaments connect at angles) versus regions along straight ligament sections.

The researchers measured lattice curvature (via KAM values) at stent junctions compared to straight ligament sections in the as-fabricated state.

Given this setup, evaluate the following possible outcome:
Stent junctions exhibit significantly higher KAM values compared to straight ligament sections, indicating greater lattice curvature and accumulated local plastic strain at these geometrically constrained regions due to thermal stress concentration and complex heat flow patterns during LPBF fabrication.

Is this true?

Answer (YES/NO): YES